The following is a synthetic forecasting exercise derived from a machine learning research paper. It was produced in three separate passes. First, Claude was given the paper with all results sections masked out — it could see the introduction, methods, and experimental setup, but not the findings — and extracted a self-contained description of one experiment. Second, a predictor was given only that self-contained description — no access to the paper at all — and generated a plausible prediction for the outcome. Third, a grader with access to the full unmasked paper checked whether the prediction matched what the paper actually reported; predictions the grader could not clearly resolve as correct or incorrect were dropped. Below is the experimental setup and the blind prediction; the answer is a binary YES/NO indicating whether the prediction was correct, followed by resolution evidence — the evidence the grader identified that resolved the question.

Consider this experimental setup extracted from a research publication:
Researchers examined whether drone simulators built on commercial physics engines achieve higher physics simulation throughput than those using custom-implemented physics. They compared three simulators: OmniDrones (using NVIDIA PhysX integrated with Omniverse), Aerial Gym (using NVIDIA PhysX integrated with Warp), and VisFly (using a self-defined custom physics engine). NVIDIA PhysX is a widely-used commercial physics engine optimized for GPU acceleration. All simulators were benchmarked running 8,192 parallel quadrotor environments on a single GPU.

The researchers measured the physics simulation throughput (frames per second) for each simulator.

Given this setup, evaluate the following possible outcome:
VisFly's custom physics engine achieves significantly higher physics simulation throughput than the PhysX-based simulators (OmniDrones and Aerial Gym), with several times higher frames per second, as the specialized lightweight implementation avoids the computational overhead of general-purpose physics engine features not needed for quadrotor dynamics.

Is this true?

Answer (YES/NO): NO